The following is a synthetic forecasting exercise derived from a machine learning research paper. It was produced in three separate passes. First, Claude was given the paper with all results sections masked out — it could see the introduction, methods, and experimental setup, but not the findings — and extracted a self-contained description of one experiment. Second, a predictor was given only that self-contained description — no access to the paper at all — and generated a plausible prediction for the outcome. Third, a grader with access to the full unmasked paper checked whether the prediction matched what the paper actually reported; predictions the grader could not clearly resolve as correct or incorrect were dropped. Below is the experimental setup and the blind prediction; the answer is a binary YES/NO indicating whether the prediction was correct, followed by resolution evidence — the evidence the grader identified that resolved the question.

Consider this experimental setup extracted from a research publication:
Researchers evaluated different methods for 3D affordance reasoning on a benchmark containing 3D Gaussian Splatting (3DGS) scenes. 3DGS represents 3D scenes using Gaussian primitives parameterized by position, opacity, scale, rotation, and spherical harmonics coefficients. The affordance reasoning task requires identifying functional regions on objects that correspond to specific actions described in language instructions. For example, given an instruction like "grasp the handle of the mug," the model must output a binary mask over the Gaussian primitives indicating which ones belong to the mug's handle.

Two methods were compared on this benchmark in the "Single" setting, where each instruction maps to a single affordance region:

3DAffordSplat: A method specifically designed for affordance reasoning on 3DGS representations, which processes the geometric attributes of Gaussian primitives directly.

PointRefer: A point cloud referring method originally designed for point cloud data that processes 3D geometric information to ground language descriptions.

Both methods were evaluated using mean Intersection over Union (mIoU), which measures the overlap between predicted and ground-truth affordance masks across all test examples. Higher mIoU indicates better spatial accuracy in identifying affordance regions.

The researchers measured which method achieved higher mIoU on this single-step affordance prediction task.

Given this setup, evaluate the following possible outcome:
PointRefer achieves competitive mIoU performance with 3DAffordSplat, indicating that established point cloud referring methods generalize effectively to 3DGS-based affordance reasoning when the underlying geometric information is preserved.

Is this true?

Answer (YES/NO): YES